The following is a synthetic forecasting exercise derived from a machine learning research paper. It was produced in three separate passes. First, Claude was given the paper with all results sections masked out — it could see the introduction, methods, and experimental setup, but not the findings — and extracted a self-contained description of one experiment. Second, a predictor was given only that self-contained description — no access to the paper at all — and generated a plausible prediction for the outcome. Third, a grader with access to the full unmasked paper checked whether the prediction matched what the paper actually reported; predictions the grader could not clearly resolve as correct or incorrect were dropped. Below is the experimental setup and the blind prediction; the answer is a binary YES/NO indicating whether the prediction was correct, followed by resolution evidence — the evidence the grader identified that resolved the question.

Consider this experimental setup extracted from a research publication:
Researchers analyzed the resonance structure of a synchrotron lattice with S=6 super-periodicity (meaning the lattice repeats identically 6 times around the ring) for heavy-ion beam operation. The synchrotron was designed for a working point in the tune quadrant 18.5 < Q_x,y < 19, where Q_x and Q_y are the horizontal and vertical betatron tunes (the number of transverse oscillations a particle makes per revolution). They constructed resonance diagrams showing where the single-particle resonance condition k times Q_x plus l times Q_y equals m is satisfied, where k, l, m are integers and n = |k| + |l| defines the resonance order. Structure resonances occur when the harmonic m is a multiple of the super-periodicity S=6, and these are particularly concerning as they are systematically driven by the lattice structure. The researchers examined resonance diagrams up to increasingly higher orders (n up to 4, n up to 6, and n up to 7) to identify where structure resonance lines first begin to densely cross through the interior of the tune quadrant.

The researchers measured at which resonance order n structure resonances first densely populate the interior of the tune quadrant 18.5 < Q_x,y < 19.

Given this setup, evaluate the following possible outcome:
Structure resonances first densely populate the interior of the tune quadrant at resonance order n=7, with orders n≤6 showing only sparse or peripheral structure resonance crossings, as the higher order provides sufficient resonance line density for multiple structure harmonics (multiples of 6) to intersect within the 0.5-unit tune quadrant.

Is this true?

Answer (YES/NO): YES